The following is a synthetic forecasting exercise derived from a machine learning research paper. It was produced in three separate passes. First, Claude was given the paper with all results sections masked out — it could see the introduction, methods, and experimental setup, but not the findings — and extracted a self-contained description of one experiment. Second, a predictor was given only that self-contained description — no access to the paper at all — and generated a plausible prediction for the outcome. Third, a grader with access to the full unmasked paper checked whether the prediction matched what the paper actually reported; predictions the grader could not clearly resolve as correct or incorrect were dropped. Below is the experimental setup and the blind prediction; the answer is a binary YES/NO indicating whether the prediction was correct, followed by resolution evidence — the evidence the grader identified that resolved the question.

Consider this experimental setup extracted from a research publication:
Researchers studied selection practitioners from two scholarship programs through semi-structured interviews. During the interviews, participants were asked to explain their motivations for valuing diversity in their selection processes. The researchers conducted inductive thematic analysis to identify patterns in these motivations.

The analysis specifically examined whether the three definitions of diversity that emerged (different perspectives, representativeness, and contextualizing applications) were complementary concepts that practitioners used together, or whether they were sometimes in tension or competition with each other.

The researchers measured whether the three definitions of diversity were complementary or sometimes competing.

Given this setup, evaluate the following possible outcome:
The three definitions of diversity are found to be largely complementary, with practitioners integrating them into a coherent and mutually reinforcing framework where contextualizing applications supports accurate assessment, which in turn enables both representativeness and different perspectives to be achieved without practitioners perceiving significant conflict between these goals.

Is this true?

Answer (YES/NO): NO